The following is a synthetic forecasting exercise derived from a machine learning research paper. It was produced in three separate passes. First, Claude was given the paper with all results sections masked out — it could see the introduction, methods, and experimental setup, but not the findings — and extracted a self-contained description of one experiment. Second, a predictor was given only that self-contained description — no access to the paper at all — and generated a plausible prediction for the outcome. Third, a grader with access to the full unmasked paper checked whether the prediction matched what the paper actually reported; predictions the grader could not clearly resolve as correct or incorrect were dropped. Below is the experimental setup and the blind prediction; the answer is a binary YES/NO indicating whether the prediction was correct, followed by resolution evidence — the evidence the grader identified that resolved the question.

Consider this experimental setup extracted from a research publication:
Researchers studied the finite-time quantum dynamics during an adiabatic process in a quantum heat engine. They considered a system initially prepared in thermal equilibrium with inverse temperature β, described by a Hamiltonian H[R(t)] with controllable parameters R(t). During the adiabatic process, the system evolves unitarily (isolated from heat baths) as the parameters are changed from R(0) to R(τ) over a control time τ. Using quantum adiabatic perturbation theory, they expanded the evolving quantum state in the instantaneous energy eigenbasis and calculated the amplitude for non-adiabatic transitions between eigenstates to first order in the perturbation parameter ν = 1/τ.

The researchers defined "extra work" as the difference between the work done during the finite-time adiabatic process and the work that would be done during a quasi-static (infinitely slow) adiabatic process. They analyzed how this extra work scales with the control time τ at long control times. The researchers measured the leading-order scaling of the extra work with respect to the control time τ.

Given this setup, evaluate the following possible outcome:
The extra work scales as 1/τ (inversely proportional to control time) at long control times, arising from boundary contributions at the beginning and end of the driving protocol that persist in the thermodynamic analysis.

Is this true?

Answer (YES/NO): NO